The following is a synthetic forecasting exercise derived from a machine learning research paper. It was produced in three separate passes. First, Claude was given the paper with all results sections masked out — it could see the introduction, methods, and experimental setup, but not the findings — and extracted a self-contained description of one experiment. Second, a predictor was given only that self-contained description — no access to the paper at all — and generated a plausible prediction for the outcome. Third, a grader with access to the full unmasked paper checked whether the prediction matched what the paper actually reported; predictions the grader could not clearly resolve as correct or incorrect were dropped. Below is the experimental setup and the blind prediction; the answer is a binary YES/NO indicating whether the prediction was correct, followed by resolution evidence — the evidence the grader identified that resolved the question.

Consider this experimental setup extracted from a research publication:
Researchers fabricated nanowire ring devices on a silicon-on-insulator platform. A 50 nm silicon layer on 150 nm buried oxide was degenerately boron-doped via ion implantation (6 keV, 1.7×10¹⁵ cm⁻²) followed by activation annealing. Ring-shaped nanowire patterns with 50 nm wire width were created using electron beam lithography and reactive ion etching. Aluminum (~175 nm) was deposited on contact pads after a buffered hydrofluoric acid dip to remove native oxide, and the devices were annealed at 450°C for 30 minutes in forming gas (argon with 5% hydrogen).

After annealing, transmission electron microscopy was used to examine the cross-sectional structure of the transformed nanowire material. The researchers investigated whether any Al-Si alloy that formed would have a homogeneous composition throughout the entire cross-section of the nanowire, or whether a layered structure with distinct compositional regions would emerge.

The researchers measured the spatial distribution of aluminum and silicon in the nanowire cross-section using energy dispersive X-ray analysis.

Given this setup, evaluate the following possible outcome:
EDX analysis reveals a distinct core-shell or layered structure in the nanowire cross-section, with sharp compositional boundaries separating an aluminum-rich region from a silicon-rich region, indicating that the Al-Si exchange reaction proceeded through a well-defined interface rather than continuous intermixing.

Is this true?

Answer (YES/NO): YES